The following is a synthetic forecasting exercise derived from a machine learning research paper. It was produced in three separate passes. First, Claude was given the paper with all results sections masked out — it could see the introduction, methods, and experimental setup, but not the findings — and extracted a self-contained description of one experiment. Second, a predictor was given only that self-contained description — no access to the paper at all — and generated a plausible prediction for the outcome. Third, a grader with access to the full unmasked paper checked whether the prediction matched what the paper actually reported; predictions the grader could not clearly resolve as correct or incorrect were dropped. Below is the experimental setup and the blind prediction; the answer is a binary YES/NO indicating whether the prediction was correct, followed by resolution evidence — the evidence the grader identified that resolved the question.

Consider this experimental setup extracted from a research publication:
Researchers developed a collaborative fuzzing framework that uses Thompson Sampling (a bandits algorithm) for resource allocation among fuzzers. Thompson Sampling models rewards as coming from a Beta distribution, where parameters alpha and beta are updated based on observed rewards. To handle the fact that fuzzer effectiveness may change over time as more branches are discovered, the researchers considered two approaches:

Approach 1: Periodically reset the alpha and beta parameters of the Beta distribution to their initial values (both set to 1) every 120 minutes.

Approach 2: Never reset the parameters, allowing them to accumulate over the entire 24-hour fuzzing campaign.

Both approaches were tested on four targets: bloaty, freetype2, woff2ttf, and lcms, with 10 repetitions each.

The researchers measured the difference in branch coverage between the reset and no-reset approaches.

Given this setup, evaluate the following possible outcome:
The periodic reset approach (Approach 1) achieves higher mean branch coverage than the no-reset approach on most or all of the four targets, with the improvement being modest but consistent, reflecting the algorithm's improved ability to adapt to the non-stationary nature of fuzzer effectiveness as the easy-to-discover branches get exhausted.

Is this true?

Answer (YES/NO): YES